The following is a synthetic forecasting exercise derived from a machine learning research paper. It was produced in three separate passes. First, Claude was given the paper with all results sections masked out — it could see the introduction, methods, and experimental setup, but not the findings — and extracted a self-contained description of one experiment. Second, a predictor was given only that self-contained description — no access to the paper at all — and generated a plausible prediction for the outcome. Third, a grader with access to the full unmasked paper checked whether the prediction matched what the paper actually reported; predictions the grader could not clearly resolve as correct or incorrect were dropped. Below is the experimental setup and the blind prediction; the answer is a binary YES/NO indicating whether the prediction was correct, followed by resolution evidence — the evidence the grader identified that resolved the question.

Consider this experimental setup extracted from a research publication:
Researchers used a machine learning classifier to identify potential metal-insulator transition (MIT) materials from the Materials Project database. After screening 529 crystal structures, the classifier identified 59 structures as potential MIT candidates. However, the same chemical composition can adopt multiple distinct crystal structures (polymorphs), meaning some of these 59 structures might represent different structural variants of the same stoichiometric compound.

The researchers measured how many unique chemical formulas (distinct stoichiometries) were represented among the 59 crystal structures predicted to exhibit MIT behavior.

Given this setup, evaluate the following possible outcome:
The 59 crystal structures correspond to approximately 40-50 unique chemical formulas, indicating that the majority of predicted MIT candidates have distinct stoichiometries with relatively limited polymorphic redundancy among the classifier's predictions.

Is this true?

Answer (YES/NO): NO